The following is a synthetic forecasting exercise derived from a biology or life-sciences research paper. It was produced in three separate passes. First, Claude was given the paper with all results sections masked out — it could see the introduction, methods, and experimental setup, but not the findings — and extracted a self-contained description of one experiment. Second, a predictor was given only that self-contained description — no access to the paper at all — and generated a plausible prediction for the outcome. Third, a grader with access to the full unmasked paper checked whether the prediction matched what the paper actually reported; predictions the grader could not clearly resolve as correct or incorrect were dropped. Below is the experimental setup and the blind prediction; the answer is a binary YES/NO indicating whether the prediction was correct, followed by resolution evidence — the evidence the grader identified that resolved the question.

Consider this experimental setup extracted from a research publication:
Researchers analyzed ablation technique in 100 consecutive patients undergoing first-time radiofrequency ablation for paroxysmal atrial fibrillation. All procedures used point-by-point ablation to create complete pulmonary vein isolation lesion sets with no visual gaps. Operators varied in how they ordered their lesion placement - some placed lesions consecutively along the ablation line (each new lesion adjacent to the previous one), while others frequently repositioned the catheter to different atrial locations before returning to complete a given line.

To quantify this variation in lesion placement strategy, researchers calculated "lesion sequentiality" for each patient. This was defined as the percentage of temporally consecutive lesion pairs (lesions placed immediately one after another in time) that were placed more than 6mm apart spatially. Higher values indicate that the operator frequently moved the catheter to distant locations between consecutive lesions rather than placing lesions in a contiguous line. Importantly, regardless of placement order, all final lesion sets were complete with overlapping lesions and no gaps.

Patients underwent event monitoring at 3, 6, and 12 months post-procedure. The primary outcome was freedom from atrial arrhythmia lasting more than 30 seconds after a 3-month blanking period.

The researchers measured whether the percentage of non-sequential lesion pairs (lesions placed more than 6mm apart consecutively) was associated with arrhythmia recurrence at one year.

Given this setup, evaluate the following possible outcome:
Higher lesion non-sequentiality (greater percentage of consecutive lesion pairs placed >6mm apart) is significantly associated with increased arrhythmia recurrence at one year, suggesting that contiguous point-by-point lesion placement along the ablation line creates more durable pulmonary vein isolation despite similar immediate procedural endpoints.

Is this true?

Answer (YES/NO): YES